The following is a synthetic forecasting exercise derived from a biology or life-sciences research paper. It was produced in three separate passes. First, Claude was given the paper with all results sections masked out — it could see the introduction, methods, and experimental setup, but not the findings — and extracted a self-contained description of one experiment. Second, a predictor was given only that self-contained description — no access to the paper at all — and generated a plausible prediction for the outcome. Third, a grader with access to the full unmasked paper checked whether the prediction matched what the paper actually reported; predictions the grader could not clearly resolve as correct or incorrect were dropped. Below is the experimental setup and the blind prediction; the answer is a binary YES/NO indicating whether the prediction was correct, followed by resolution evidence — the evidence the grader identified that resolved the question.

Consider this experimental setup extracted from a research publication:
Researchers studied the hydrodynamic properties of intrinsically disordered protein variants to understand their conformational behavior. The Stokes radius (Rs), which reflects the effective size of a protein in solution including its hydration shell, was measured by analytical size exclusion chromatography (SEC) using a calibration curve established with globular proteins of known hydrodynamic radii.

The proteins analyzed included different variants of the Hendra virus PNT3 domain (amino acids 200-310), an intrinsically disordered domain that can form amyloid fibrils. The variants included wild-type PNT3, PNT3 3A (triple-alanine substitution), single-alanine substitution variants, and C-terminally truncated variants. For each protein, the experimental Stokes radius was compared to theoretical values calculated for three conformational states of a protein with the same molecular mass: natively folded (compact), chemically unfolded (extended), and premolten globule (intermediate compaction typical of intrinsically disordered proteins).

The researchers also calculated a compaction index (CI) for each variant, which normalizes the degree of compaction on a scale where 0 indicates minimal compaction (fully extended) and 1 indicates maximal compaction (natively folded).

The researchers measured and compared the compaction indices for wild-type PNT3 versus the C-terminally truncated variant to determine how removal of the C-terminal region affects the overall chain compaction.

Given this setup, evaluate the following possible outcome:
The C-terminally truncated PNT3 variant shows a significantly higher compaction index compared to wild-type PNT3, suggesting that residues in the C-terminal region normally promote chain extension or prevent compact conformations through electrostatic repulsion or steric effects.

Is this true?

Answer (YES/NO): YES